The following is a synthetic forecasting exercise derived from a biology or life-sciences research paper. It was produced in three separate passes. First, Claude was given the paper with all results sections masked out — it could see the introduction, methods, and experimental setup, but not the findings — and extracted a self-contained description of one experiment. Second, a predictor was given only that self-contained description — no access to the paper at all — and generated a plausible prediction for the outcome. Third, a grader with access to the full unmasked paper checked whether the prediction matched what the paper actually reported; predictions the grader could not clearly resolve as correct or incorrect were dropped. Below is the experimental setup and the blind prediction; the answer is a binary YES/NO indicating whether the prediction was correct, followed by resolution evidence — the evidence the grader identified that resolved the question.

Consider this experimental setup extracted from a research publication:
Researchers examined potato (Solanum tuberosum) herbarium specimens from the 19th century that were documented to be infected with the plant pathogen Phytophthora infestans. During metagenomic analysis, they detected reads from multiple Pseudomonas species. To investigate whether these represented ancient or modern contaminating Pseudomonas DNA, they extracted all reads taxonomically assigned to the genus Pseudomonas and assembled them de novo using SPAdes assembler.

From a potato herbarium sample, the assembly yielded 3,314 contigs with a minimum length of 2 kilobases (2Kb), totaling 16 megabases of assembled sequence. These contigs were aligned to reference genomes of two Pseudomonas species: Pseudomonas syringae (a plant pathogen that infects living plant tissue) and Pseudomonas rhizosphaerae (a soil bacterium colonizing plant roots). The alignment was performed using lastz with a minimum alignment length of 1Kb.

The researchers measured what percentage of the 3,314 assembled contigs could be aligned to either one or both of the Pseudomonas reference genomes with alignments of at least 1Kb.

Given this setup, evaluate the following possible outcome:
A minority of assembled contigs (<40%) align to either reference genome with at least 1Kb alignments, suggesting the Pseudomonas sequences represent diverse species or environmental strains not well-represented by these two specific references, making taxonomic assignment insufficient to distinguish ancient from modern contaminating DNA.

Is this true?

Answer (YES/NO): NO